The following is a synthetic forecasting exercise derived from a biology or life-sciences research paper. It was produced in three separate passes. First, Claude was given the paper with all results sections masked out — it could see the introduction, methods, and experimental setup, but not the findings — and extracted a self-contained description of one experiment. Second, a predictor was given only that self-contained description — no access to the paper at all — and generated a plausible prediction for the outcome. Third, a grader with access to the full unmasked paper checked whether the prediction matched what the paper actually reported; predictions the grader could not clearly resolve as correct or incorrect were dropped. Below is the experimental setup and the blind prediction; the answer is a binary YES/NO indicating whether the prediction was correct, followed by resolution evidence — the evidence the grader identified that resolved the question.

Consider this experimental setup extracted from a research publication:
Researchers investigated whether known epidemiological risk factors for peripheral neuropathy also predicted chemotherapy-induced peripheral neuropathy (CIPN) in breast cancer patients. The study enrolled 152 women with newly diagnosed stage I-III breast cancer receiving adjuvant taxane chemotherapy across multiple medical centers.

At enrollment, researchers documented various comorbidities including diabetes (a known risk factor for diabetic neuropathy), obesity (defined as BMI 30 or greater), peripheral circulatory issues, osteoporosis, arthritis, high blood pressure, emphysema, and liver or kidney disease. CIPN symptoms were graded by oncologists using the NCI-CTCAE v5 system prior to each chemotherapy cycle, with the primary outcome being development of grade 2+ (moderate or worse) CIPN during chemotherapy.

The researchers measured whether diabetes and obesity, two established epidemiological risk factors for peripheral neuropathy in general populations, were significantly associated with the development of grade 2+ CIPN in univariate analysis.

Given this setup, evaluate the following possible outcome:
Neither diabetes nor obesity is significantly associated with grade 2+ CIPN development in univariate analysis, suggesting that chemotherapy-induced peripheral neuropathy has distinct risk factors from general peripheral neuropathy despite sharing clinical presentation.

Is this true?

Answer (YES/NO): YES